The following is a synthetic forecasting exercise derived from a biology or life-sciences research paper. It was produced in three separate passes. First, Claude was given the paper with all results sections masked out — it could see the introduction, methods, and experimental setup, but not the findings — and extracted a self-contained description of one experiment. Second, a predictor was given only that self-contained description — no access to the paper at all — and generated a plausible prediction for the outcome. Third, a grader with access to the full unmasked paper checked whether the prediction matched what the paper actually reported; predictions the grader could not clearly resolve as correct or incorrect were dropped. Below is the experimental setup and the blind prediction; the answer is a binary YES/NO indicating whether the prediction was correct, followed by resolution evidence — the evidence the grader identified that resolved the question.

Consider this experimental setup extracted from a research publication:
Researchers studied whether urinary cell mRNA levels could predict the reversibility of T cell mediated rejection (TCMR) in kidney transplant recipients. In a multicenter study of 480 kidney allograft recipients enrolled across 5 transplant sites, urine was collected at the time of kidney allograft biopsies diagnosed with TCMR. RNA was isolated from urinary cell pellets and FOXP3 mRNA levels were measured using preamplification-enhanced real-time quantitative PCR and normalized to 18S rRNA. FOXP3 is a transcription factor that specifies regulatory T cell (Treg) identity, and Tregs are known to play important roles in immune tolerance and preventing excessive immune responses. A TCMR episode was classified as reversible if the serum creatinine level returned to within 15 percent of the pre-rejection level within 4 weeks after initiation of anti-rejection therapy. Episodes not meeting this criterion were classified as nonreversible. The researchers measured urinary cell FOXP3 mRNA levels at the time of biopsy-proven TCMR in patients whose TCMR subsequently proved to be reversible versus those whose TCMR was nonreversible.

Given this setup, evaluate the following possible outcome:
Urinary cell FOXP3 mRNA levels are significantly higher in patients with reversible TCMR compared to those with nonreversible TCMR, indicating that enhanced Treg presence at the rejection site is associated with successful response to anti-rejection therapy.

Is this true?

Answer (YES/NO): YES